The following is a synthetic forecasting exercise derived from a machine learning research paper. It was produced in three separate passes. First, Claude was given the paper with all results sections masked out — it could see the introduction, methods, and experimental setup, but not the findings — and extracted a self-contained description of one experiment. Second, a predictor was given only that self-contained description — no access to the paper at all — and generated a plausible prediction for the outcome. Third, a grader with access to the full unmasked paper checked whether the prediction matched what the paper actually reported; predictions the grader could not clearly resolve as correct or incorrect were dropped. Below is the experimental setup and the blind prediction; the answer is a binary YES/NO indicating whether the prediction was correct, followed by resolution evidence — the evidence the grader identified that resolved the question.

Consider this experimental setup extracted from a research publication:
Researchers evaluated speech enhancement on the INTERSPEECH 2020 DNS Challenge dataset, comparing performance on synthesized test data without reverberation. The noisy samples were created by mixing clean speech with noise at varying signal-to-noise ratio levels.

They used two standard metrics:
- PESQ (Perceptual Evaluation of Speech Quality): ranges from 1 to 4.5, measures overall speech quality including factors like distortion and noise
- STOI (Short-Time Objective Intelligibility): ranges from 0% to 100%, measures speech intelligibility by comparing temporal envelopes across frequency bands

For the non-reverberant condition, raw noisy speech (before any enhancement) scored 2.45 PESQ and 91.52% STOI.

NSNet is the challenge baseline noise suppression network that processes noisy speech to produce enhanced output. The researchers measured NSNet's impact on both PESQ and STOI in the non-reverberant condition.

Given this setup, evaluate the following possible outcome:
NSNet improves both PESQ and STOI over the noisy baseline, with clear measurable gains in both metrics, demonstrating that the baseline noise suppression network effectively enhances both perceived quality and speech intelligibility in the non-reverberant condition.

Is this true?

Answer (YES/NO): NO